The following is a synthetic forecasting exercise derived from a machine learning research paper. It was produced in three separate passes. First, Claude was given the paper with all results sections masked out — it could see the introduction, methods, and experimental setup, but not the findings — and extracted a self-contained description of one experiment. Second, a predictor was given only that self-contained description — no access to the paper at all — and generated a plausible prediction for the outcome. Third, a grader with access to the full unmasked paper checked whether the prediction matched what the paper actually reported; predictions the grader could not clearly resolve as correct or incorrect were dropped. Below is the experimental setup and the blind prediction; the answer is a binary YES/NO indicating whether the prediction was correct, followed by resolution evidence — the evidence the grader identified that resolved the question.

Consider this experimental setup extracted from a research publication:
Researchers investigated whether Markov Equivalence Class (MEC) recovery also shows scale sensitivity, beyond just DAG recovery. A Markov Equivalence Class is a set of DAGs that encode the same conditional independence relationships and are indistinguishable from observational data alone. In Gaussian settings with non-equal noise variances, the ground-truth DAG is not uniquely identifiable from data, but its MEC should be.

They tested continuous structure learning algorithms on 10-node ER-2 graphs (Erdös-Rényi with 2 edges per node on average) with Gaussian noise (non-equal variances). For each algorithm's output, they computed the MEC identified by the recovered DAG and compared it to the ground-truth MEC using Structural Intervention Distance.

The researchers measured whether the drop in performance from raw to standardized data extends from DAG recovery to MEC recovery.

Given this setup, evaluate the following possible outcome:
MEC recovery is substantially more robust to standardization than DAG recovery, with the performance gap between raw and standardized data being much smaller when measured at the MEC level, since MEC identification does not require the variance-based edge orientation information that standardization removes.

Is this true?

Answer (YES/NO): NO